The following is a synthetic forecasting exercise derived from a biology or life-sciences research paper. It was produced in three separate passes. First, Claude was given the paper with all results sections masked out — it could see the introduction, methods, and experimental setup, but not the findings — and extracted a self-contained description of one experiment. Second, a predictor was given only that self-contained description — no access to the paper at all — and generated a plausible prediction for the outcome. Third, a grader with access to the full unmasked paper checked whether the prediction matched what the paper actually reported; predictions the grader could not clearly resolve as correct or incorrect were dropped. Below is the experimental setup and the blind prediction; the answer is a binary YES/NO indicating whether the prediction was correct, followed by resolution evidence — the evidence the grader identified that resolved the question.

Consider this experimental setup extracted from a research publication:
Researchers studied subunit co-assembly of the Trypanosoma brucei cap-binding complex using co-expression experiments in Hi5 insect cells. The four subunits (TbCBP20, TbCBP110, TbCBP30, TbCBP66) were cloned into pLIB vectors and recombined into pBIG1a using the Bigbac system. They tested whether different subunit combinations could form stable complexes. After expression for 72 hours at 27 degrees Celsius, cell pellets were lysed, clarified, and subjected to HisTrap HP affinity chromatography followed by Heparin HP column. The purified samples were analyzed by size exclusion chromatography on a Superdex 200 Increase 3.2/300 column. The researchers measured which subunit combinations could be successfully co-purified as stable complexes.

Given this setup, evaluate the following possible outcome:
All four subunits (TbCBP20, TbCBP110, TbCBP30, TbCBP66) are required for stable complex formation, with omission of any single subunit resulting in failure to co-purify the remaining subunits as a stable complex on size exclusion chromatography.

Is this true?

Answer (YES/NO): NO